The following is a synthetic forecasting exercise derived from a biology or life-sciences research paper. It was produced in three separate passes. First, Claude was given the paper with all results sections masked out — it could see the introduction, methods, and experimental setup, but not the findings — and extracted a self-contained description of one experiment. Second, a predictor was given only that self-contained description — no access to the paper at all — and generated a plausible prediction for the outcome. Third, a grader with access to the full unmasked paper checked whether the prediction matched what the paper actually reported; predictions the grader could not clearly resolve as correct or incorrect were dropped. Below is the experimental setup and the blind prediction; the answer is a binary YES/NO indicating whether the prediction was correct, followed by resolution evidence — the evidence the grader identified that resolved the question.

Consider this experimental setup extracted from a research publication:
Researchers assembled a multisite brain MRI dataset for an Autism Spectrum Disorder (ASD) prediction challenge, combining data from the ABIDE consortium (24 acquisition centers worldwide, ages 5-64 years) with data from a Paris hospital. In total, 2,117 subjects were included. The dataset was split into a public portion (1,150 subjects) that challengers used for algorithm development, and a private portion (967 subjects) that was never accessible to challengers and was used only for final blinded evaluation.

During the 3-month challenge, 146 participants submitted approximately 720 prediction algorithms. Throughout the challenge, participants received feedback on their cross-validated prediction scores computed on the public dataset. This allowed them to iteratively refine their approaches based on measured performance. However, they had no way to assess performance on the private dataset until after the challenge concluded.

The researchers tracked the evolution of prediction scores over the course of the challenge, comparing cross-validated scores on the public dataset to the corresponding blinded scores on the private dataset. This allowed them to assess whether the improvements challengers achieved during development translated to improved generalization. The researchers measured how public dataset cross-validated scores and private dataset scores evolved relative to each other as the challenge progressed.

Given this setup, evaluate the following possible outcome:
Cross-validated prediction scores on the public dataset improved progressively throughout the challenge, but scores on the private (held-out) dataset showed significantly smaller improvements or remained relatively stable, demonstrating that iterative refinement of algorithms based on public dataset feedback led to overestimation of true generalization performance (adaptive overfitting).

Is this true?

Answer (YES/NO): YES